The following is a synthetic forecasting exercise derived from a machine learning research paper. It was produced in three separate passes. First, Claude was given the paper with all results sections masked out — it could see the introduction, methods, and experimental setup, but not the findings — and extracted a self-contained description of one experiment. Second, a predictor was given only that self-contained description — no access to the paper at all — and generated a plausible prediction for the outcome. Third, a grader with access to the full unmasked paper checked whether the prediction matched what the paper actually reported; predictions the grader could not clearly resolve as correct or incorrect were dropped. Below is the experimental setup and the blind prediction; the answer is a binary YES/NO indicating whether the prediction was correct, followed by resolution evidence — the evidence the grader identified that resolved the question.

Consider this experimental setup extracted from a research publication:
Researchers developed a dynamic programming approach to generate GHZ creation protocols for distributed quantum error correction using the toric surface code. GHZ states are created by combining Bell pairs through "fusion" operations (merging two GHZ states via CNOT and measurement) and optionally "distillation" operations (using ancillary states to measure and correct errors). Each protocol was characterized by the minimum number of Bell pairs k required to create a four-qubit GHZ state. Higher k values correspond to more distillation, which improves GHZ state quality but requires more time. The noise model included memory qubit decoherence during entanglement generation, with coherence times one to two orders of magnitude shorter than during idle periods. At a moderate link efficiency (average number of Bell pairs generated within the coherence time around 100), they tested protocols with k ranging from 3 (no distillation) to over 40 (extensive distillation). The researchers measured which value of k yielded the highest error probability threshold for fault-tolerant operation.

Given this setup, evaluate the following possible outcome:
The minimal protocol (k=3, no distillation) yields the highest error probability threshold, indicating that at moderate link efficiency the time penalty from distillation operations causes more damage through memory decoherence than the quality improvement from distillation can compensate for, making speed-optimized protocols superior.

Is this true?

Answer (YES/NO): NO